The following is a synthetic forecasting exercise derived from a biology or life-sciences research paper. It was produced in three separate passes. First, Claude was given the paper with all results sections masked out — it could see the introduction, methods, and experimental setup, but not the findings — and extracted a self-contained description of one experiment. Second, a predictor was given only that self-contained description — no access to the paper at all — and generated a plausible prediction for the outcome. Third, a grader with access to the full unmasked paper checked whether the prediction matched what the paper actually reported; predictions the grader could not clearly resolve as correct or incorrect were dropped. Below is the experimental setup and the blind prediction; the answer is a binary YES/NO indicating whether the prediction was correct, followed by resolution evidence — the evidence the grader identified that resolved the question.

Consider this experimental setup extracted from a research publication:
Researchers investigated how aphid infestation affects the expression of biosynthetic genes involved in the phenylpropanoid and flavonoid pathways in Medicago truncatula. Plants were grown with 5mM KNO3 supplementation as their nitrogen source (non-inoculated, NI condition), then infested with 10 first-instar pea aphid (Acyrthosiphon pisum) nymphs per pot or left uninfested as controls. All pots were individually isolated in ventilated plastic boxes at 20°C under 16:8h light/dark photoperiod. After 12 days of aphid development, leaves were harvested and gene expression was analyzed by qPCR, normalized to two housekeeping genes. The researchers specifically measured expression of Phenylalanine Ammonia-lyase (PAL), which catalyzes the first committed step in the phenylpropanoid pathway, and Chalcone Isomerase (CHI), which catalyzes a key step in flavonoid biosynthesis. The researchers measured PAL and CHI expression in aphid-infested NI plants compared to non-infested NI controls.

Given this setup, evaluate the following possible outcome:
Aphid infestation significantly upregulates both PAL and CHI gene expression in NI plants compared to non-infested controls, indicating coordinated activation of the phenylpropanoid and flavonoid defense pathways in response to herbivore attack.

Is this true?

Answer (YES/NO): NO